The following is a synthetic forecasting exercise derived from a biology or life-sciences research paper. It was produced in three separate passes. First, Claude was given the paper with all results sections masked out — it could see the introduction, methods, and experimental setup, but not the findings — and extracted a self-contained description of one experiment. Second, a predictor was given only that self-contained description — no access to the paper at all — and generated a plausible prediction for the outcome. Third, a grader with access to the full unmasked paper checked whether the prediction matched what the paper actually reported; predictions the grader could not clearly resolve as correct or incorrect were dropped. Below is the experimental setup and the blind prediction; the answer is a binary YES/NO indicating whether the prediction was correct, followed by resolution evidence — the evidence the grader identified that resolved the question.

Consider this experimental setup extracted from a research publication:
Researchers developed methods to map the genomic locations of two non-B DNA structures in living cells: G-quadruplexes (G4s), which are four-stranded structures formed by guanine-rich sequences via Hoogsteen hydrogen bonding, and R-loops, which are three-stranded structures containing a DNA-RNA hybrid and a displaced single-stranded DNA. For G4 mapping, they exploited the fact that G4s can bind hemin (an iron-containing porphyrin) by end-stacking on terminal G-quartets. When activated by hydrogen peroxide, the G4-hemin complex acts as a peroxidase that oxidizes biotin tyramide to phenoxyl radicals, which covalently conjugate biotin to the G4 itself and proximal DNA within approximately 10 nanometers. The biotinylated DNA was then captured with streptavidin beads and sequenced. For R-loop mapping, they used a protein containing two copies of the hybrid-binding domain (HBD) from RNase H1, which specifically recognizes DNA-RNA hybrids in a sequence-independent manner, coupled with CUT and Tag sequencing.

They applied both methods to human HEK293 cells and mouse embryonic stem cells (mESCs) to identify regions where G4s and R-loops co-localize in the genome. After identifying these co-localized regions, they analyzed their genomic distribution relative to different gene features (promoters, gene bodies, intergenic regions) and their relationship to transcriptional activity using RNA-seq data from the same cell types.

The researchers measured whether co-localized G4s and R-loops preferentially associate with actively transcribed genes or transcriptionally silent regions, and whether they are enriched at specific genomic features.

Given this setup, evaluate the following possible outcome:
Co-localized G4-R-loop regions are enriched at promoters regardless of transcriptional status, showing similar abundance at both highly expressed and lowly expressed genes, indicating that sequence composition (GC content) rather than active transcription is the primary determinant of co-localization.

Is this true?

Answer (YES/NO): NO